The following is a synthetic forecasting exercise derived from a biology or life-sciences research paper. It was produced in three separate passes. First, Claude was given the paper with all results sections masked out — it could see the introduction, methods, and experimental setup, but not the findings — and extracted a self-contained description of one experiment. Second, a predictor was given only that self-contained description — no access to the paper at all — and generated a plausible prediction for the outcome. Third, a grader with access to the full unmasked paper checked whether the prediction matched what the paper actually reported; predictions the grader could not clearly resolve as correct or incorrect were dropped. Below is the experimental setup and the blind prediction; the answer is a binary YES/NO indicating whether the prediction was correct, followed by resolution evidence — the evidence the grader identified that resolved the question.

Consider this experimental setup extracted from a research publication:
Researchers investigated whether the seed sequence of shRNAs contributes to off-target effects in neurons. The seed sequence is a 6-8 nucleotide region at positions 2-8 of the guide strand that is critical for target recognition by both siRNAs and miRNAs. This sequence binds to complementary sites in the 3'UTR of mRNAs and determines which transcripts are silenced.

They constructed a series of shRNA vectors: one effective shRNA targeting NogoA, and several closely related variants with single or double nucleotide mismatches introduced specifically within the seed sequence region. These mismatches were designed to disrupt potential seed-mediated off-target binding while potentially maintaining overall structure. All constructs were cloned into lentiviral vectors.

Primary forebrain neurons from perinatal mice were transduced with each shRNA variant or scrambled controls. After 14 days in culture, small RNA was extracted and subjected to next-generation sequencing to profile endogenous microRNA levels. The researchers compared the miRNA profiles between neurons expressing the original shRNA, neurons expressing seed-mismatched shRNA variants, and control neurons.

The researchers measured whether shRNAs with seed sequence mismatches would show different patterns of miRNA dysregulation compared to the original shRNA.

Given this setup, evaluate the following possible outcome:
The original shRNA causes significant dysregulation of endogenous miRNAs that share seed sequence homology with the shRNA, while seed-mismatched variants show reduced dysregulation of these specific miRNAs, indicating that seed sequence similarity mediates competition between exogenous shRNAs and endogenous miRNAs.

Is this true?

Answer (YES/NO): NO